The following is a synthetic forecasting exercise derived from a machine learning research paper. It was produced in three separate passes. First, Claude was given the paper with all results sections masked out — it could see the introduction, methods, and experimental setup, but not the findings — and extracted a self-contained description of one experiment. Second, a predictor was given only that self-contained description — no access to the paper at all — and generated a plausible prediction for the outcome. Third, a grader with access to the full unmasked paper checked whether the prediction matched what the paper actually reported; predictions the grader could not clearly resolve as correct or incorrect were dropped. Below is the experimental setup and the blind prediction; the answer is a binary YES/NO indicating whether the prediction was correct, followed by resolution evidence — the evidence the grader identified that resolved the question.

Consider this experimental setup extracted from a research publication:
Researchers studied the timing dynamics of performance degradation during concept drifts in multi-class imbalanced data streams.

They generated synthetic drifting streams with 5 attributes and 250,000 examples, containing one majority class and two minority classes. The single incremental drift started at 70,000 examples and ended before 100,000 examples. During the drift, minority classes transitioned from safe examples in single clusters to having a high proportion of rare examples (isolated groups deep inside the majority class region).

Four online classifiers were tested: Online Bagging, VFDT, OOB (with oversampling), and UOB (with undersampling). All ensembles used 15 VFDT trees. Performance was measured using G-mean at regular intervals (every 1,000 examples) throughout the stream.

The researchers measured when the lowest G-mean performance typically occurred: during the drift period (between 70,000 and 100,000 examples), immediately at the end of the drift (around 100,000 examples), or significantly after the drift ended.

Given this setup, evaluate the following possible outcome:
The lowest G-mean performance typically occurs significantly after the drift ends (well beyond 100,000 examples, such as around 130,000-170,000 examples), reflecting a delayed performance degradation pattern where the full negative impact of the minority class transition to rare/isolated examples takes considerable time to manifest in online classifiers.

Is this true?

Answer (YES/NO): NO